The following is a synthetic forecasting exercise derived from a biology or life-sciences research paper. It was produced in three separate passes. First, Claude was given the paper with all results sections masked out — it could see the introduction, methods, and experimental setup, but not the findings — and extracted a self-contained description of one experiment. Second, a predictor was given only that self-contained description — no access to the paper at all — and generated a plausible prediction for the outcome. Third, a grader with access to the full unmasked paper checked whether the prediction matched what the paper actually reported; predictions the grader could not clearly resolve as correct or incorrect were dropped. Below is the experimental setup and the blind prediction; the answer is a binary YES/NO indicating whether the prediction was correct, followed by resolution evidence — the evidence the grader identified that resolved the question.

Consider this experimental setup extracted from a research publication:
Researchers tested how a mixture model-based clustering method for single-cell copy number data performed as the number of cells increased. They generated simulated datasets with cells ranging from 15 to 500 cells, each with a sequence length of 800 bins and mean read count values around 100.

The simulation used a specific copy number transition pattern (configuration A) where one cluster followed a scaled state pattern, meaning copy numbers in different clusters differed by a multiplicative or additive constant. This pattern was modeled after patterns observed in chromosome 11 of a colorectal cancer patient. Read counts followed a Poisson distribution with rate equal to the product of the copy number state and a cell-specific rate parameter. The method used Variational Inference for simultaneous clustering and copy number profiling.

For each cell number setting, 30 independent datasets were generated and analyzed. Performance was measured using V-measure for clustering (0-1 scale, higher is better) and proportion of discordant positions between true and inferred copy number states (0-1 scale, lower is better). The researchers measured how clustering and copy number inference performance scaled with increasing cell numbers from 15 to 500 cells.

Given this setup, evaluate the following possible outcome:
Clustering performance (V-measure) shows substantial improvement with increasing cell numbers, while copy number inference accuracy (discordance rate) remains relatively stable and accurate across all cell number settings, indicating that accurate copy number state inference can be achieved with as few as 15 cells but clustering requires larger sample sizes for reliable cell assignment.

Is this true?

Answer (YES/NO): NO